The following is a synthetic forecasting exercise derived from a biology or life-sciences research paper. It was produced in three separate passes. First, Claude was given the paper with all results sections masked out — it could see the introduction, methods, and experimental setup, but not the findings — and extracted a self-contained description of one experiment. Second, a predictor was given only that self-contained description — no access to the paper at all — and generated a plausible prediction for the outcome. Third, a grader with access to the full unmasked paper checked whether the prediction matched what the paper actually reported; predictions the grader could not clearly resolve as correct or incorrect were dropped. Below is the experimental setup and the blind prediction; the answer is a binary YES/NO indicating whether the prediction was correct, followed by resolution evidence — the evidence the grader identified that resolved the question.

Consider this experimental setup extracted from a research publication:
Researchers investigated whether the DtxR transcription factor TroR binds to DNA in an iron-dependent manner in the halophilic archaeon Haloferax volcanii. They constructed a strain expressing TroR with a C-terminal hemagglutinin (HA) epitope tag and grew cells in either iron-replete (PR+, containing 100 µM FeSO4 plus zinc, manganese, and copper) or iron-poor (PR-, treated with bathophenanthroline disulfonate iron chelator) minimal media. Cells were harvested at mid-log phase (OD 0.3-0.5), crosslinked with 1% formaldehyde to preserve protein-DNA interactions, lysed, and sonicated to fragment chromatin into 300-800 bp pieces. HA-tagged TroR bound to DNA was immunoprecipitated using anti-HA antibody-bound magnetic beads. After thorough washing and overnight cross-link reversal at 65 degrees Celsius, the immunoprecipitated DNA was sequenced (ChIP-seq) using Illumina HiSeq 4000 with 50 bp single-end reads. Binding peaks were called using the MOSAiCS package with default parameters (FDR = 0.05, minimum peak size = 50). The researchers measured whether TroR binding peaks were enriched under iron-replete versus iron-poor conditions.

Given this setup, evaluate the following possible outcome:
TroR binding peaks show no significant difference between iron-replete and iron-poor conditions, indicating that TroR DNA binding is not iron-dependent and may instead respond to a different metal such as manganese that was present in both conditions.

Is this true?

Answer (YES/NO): NO